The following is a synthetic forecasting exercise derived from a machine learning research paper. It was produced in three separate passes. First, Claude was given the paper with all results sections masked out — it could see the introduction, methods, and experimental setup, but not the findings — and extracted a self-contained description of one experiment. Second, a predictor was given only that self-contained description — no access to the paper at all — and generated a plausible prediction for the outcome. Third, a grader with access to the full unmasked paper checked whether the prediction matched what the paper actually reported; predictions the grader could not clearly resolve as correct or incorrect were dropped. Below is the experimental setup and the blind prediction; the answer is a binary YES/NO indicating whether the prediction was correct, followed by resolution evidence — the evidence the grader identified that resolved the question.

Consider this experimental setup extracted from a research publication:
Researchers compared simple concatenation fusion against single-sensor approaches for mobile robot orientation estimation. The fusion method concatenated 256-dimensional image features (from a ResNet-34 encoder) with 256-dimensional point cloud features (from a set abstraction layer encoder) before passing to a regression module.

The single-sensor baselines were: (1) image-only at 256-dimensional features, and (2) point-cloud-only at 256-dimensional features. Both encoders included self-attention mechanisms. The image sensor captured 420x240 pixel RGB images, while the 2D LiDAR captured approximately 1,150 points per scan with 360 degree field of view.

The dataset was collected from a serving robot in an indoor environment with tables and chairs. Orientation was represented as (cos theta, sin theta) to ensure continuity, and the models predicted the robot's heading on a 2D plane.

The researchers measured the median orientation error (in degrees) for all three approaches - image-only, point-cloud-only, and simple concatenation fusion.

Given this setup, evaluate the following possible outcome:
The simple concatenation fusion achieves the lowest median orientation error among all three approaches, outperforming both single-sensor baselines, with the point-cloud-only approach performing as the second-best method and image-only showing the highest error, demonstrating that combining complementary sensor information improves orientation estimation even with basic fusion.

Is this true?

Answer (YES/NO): NO